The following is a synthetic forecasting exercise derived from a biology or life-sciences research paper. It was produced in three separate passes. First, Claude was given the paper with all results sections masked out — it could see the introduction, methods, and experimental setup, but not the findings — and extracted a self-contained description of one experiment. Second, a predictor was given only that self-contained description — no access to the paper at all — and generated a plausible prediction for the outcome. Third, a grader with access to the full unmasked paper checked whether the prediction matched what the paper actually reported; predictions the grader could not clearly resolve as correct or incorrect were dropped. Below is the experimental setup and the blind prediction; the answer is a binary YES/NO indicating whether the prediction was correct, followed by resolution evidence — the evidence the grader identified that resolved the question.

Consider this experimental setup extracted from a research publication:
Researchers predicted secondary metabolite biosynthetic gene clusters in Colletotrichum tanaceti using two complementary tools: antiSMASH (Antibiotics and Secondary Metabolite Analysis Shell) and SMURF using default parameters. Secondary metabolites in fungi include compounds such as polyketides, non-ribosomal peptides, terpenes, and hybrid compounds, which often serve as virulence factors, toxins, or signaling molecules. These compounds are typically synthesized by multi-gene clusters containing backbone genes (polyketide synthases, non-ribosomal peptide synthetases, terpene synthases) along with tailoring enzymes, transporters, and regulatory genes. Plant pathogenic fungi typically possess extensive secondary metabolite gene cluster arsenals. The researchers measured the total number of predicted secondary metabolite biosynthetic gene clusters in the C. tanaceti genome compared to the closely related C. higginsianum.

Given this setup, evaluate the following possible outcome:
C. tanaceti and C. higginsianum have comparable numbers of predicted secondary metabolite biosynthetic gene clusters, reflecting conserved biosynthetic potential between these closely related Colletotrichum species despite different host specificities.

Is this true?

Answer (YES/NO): NO